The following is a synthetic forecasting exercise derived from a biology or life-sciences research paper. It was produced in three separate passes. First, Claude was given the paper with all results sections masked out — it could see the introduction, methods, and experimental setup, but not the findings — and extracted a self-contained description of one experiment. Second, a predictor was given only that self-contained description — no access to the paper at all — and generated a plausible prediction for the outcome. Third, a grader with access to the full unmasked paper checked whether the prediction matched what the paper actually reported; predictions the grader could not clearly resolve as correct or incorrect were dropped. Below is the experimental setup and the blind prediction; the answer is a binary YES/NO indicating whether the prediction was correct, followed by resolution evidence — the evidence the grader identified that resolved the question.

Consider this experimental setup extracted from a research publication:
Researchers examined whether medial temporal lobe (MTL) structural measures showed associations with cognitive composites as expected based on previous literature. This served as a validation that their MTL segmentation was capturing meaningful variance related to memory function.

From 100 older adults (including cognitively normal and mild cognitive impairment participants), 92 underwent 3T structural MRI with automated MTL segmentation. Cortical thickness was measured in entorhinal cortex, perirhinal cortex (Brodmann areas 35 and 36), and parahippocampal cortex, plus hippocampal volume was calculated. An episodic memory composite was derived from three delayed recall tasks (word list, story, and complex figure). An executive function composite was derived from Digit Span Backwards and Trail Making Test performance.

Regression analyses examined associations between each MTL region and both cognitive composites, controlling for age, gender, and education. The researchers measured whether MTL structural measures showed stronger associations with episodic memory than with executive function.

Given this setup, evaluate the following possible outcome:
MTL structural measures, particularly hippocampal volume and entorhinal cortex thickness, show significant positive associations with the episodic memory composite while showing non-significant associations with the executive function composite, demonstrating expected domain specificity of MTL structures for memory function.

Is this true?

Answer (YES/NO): YES